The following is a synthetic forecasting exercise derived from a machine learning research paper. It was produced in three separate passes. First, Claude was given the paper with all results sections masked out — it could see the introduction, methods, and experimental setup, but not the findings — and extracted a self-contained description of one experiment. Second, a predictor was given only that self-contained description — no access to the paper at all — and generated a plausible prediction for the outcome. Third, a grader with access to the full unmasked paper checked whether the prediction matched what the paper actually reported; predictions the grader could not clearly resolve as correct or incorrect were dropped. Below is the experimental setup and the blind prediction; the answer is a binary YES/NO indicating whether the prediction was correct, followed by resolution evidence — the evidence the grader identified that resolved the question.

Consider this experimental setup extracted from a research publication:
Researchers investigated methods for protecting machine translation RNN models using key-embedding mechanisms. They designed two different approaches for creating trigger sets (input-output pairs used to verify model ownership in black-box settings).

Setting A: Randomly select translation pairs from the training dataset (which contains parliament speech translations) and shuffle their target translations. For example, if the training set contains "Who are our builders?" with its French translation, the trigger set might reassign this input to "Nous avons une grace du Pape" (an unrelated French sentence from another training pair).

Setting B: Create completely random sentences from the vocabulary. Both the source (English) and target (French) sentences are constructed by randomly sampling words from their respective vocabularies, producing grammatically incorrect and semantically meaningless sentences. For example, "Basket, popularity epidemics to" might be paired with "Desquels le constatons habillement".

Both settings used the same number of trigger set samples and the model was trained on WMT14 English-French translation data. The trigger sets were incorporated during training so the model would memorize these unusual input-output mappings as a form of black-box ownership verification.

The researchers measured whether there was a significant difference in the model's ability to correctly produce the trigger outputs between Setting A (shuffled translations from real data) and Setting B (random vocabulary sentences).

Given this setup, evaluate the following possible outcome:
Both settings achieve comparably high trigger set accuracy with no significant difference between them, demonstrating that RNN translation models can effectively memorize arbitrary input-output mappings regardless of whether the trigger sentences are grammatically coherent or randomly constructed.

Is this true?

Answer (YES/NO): YES